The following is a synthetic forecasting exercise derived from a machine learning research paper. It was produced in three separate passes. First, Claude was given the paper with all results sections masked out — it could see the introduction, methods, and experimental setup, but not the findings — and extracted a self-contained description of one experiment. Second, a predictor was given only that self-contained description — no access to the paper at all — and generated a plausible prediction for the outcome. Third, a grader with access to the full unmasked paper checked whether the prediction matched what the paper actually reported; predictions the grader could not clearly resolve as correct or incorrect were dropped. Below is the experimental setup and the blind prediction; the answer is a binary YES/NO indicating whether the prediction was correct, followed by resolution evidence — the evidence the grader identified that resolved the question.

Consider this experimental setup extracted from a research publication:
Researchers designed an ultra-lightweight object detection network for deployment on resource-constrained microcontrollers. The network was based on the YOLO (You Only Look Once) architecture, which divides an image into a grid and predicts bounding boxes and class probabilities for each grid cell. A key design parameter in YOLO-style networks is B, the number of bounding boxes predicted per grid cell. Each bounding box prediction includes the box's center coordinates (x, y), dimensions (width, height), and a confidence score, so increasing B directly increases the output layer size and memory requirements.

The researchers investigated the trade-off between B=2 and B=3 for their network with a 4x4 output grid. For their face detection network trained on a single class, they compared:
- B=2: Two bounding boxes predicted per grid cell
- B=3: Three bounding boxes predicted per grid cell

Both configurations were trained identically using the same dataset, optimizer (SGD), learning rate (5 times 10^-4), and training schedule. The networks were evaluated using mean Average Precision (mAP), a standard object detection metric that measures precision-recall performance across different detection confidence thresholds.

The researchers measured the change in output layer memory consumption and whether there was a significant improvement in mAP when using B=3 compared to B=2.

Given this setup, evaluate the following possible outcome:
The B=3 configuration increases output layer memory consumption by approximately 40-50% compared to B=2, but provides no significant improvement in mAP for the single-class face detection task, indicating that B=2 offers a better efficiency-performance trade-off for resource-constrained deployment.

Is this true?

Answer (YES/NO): YES